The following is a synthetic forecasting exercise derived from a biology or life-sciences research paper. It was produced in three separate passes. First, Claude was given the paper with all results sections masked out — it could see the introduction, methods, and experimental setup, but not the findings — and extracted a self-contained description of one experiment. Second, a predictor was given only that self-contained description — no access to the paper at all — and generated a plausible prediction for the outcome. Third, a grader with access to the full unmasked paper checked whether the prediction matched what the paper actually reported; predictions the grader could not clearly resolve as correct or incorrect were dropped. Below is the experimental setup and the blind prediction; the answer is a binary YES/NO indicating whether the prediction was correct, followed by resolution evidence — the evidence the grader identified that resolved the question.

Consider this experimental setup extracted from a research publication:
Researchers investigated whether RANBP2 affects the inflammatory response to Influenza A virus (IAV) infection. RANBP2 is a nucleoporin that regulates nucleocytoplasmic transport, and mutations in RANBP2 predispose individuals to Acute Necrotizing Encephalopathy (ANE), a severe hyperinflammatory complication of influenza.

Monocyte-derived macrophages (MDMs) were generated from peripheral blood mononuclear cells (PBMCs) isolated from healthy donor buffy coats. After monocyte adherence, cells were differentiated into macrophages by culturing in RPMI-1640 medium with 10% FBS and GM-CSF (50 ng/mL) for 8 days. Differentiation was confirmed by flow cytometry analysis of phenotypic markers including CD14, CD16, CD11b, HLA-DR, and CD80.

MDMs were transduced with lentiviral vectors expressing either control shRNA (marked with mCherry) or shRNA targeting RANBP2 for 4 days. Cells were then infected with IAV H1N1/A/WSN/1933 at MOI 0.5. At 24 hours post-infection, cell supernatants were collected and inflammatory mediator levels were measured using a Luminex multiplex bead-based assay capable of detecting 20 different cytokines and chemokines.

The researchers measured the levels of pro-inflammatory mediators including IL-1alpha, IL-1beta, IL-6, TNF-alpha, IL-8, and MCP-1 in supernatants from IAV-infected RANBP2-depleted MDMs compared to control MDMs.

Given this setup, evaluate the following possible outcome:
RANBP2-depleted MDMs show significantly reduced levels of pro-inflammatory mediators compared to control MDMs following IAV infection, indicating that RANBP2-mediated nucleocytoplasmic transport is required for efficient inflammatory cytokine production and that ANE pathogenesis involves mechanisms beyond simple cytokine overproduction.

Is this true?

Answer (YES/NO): NO